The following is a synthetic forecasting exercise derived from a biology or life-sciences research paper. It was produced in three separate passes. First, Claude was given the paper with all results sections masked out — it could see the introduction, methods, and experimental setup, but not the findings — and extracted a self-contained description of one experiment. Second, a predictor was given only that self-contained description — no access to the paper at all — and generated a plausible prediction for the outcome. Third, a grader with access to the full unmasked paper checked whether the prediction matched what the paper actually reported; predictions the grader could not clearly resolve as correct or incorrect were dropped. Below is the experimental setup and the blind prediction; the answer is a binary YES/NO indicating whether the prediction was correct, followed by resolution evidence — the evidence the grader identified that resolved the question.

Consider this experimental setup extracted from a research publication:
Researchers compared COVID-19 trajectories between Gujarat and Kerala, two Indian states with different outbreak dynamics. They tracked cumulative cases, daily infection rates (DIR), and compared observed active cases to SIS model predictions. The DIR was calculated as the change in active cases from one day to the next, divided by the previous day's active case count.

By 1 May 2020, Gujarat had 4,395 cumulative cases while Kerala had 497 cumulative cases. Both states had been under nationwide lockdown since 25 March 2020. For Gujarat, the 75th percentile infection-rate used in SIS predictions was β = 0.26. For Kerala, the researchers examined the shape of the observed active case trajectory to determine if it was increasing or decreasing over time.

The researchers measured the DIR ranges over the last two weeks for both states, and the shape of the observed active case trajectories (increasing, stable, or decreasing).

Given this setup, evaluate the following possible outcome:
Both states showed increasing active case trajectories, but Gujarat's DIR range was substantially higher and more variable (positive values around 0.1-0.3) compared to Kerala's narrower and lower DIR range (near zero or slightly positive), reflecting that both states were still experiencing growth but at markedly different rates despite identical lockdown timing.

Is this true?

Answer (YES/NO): NO